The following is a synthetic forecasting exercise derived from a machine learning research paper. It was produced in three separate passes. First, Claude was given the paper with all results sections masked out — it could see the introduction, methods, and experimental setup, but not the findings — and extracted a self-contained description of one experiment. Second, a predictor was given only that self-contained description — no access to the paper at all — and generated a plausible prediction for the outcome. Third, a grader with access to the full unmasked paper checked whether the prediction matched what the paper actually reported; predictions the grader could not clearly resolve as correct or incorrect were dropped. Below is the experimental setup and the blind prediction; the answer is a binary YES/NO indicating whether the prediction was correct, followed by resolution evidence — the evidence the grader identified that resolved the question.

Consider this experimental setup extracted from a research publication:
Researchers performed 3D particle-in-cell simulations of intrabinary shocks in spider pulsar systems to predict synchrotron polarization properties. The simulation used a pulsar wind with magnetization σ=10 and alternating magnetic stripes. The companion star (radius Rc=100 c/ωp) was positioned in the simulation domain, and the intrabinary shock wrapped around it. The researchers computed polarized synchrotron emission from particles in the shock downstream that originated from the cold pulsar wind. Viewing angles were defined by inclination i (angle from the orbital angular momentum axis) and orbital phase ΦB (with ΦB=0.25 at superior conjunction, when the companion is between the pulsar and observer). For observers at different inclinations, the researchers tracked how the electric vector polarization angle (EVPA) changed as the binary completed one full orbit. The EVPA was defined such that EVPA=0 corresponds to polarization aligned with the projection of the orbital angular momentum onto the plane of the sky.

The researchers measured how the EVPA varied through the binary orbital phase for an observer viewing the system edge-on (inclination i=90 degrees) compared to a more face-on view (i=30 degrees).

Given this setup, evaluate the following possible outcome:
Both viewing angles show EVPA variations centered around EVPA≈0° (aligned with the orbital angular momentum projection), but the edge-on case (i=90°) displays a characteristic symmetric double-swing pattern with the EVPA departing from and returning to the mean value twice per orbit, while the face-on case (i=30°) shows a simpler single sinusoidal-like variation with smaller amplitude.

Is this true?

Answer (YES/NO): NO